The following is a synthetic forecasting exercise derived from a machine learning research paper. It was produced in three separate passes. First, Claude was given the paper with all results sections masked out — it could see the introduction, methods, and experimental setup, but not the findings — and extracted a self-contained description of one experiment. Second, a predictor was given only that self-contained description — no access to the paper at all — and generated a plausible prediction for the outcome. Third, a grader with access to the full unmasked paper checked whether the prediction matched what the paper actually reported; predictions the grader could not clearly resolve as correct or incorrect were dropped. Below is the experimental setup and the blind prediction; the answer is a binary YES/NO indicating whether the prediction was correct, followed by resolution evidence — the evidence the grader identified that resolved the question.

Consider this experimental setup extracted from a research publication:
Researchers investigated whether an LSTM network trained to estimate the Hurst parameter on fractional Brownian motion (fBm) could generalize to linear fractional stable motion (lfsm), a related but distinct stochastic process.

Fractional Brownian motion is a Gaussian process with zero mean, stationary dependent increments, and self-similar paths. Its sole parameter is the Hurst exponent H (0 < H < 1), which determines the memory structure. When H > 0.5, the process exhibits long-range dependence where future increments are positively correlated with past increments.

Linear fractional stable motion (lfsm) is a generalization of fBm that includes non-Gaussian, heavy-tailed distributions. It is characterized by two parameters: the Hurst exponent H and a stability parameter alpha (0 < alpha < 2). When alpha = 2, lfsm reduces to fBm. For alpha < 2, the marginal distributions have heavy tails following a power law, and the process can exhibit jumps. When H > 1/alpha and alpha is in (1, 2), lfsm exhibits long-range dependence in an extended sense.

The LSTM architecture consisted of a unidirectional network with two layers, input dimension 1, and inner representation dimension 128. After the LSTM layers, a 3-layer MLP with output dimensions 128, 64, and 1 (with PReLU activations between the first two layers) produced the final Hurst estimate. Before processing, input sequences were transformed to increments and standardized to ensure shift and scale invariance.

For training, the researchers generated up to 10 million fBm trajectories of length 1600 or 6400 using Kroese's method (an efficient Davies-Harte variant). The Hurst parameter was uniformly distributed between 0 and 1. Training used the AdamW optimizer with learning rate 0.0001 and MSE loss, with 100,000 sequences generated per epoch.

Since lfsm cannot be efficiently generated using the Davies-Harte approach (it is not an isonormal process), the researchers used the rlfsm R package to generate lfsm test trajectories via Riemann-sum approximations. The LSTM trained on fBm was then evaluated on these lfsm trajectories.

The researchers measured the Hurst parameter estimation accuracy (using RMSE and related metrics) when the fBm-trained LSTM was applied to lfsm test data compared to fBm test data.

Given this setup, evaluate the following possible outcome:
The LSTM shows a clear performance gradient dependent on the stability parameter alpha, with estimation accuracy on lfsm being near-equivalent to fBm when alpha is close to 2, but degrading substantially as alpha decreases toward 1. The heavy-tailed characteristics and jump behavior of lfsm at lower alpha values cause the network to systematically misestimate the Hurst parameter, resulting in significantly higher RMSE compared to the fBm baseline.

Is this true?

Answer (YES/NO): NO